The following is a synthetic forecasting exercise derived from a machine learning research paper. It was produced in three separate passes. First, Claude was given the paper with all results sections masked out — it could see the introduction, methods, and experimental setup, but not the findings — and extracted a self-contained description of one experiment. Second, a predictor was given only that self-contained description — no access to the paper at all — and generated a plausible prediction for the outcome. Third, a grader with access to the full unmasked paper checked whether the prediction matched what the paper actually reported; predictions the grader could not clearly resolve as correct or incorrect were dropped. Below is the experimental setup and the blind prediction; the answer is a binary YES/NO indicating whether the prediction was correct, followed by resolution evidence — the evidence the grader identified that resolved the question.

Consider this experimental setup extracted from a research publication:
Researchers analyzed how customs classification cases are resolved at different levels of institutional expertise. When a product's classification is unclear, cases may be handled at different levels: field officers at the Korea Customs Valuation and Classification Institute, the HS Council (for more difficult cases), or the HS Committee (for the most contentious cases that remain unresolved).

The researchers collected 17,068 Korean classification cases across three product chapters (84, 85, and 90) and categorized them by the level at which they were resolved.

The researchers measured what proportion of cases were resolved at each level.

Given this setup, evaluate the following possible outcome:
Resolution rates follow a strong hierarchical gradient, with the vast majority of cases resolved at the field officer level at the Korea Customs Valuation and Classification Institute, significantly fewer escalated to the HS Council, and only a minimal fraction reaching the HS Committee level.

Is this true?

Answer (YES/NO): YES